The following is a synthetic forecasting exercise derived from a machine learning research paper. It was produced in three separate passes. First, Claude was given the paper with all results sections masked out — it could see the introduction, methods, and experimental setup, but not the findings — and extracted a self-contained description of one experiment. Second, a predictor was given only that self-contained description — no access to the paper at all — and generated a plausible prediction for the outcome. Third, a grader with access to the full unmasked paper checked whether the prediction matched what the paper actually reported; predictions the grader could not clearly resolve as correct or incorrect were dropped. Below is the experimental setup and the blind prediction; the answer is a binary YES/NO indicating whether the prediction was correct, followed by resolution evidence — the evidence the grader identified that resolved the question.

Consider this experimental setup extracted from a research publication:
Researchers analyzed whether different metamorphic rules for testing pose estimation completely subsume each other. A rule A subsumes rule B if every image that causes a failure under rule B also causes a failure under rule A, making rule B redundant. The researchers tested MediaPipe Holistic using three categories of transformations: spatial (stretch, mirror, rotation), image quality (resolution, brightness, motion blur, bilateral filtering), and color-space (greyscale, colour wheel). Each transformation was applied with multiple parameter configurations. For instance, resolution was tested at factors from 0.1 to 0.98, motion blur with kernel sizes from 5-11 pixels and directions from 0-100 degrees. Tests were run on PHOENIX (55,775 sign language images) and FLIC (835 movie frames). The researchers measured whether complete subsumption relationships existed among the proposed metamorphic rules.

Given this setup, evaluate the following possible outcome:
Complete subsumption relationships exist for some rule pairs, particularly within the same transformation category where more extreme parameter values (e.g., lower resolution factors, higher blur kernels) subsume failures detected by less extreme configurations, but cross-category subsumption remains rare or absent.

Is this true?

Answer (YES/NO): NO